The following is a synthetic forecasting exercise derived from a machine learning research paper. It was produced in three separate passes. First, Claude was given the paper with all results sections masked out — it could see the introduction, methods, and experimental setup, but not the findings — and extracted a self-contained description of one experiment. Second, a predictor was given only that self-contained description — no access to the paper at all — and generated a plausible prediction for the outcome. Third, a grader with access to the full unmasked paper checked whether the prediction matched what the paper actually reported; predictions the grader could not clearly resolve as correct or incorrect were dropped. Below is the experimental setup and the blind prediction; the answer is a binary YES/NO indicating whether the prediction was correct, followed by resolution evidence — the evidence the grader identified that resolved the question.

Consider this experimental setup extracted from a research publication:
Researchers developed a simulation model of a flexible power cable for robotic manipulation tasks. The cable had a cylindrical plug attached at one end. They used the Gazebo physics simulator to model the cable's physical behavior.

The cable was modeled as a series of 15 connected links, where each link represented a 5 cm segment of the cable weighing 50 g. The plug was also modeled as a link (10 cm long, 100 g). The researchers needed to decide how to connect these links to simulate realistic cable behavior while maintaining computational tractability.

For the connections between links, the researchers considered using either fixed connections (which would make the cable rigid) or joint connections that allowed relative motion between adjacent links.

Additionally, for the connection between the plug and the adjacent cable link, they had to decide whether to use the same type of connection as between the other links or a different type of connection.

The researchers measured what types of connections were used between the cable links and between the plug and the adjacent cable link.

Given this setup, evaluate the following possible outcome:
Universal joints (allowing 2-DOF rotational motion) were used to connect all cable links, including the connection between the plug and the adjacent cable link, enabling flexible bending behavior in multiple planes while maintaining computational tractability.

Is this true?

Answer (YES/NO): NO